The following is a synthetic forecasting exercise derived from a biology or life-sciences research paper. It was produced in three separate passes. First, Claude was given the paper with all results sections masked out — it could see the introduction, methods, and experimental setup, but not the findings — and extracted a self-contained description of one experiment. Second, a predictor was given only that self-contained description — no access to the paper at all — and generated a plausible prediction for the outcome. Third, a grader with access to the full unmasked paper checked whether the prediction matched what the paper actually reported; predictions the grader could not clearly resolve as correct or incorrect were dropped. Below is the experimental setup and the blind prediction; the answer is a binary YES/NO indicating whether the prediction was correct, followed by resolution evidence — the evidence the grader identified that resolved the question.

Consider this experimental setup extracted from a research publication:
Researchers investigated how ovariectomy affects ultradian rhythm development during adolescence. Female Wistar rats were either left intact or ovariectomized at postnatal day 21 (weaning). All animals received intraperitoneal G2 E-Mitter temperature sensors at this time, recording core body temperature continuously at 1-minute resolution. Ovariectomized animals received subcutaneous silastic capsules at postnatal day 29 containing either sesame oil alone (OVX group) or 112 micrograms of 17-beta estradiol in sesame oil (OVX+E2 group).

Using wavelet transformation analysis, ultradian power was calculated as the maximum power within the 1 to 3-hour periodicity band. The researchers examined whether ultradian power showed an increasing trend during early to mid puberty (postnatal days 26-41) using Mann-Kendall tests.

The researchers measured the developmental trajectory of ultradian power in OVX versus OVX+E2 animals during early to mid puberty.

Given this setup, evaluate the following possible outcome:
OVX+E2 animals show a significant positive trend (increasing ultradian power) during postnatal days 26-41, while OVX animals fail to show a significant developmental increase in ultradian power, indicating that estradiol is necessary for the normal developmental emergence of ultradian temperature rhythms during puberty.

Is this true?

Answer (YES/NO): NO